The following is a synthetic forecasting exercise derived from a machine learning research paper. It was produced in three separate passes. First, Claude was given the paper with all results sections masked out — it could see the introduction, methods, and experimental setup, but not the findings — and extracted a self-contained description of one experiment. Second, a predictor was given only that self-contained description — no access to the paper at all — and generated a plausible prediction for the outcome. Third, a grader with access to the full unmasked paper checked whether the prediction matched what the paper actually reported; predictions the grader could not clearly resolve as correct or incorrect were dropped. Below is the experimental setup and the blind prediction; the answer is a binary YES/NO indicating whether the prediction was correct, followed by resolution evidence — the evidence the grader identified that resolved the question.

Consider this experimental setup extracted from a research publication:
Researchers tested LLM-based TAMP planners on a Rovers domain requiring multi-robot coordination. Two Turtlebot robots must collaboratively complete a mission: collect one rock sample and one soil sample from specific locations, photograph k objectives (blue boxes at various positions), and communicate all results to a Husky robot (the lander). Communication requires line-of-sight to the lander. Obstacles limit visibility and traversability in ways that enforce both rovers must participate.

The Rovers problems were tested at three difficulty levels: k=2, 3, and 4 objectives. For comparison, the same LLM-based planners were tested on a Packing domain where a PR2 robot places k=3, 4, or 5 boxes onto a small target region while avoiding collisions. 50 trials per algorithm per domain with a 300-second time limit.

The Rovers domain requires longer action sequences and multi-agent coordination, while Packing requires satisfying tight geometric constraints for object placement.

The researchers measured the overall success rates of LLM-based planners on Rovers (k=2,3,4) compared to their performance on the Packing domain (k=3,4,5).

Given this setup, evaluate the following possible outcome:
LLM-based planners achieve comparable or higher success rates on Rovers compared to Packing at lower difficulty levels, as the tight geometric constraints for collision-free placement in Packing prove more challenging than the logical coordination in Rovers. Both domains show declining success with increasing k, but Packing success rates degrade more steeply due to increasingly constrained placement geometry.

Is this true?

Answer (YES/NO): NO